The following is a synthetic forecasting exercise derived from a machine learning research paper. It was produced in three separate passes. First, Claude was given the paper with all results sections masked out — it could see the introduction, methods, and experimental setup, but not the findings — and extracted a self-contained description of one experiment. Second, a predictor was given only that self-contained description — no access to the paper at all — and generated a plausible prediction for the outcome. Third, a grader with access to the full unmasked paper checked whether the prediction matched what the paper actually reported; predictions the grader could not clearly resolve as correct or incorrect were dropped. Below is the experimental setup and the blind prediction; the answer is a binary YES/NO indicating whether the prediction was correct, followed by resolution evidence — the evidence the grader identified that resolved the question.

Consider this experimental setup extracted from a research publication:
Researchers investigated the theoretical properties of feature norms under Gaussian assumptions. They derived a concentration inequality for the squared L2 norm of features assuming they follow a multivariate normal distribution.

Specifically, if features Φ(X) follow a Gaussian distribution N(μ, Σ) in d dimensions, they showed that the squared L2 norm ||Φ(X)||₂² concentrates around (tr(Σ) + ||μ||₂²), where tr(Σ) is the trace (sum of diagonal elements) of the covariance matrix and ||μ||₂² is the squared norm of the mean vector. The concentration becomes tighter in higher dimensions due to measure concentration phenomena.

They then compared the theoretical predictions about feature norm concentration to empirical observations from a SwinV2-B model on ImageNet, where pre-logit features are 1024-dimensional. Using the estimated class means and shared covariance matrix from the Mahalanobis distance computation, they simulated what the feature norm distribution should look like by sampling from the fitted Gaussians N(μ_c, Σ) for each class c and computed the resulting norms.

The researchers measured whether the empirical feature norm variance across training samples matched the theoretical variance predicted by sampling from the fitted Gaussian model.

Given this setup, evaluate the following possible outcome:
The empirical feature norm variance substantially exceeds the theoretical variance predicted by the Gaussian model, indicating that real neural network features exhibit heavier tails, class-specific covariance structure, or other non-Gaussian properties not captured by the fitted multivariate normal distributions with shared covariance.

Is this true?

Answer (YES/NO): YES